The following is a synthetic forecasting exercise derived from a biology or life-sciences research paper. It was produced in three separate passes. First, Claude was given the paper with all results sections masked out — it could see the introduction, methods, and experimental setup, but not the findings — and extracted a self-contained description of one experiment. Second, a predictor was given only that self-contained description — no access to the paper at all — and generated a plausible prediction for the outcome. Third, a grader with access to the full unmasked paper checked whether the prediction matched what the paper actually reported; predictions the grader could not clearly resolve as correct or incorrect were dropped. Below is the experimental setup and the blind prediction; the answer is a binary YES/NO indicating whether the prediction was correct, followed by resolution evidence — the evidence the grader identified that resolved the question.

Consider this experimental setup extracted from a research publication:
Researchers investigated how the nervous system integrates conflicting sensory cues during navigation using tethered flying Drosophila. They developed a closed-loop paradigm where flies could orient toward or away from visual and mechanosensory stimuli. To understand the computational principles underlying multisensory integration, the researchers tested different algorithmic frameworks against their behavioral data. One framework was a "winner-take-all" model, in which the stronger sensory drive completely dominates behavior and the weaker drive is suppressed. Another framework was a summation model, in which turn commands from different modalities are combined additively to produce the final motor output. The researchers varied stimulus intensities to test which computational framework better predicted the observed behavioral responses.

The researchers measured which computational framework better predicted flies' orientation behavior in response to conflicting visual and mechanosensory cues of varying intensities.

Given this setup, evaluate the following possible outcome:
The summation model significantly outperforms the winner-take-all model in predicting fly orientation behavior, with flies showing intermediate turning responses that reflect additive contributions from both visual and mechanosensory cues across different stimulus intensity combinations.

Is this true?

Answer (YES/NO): YES